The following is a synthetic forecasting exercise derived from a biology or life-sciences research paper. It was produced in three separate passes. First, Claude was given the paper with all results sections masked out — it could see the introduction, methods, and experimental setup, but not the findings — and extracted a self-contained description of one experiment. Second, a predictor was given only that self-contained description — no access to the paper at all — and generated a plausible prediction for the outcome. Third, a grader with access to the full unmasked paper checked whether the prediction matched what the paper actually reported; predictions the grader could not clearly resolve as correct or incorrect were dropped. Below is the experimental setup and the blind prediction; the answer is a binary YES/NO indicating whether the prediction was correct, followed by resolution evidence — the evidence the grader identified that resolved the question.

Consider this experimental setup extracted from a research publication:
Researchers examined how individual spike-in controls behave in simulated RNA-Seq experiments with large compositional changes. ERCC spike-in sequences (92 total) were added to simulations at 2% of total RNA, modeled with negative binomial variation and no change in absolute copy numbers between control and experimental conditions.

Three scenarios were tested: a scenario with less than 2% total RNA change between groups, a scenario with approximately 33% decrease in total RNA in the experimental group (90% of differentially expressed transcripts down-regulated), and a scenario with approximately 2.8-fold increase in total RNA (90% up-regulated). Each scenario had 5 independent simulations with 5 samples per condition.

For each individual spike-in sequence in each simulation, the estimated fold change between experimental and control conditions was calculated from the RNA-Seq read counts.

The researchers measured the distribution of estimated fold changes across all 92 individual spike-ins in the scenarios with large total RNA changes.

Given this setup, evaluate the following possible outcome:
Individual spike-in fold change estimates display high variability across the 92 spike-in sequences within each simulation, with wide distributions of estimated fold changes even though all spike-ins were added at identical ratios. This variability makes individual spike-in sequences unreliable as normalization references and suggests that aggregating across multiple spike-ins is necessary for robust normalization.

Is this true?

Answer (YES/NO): YES